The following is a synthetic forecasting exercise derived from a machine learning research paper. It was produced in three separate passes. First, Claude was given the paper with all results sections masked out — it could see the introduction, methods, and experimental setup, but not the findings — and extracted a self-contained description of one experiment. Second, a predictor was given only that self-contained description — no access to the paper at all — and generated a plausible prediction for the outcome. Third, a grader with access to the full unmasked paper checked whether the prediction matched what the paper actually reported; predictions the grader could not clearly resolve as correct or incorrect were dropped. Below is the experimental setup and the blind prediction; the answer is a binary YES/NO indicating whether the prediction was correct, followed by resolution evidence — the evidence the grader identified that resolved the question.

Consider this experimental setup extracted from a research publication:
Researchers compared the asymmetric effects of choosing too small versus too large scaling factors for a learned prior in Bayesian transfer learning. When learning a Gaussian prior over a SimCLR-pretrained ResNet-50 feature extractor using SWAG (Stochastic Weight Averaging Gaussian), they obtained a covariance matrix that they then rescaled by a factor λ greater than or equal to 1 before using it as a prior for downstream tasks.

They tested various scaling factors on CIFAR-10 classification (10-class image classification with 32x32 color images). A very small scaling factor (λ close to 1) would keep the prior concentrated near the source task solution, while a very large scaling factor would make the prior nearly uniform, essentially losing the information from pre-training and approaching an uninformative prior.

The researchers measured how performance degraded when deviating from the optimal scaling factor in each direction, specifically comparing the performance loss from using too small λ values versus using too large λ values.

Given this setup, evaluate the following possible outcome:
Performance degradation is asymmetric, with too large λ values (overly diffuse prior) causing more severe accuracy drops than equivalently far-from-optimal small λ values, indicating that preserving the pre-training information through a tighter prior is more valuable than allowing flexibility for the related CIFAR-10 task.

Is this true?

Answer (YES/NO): NO